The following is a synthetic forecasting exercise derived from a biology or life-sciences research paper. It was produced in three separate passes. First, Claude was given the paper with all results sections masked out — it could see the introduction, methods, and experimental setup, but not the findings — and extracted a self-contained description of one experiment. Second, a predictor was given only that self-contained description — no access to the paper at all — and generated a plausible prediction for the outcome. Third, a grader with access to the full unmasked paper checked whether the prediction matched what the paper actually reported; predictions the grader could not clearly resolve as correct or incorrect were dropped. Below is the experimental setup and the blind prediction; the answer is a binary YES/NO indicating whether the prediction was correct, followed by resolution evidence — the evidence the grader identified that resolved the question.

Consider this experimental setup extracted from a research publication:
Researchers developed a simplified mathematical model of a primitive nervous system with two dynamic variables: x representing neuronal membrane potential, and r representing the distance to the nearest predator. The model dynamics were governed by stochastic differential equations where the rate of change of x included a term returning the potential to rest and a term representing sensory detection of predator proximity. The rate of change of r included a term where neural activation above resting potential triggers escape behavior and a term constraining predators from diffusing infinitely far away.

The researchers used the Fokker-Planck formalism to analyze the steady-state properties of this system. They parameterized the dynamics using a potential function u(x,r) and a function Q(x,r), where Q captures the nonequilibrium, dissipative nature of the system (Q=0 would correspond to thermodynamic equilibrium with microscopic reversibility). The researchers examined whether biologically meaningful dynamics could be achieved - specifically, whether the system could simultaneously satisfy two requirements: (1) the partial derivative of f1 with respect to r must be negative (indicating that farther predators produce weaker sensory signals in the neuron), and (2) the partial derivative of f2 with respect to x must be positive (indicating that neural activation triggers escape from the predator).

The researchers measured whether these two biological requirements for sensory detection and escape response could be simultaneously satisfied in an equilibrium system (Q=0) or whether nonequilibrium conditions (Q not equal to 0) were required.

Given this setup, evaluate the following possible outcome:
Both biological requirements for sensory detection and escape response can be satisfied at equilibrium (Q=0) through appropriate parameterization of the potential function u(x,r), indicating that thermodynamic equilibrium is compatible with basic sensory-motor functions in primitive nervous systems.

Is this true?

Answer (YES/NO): NO